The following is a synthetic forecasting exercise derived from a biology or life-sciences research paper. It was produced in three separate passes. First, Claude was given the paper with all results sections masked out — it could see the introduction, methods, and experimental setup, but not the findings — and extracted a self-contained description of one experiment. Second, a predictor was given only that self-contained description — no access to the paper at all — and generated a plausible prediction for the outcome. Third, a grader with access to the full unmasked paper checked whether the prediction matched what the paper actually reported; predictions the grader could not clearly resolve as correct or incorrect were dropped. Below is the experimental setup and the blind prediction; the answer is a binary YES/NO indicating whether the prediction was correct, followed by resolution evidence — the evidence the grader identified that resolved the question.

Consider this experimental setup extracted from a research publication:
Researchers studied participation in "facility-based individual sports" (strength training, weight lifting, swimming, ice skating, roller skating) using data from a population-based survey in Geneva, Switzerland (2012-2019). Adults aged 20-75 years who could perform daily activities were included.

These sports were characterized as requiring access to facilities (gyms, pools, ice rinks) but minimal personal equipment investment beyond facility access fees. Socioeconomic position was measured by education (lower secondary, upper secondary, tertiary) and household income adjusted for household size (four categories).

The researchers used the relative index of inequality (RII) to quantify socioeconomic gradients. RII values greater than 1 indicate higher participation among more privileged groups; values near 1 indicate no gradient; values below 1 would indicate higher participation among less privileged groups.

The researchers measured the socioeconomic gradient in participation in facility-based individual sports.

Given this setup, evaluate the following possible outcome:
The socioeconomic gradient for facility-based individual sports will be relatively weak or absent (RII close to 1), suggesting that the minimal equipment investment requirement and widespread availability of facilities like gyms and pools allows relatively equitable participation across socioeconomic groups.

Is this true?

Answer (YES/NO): NO